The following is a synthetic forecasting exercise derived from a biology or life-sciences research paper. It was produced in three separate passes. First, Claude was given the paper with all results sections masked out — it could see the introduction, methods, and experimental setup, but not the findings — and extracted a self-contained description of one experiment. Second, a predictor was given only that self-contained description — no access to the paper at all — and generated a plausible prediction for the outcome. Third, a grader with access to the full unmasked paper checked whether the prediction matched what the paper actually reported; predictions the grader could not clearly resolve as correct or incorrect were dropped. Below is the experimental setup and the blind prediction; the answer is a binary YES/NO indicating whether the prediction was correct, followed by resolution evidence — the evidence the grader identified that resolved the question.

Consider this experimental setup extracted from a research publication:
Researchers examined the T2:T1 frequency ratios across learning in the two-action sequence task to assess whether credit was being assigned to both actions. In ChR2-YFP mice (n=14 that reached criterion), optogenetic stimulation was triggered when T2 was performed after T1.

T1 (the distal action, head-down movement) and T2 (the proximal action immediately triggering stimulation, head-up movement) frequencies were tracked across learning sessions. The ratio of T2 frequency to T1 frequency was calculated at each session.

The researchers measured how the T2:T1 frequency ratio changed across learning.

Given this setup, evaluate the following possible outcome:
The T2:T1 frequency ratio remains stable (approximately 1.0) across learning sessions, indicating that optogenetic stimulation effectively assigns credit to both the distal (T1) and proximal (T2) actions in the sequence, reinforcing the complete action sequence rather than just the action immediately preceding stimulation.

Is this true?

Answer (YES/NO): NO